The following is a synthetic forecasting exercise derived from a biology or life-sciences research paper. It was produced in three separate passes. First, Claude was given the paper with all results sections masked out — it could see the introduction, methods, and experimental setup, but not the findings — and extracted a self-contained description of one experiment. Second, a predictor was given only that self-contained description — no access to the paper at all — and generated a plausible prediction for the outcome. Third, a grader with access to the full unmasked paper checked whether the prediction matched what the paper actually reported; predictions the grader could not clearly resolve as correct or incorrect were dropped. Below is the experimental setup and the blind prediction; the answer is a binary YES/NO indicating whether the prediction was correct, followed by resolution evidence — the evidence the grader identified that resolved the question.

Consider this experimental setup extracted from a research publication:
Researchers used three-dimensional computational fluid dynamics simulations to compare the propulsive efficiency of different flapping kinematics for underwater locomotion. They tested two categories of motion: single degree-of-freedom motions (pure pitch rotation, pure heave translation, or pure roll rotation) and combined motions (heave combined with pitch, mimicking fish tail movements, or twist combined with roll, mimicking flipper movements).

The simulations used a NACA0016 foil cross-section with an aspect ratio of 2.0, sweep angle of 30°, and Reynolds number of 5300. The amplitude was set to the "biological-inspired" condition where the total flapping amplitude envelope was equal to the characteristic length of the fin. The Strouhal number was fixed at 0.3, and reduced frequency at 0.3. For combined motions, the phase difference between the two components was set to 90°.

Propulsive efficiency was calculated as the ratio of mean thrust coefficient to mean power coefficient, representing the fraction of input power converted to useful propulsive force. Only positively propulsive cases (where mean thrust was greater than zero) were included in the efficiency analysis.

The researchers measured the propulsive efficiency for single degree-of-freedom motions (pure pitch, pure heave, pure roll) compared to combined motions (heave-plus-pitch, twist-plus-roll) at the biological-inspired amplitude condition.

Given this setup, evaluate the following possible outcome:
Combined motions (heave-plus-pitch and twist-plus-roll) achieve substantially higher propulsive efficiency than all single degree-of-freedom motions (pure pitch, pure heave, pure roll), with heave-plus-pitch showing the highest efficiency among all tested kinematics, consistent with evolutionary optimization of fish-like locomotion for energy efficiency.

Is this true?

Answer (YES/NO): NO